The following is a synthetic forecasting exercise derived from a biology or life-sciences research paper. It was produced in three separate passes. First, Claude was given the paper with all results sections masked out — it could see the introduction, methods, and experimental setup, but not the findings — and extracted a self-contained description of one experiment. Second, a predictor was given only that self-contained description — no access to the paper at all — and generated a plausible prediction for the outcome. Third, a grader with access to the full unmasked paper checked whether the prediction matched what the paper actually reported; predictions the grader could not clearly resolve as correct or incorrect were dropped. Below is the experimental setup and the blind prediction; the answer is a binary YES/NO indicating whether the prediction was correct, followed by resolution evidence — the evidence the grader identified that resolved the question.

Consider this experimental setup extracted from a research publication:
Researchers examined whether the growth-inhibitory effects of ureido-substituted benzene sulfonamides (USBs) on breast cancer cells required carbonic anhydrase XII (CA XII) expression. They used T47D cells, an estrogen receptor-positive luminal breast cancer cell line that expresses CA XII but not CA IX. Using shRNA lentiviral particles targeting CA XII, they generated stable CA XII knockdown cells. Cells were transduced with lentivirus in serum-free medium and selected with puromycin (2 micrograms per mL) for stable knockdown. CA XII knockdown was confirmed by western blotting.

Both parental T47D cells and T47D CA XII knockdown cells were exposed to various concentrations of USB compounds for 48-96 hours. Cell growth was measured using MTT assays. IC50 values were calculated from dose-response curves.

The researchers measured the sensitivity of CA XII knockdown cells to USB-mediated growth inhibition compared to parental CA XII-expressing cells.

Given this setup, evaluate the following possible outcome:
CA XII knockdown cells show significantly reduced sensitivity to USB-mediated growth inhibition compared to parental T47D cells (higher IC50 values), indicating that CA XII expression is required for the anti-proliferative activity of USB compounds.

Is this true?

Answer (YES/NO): NO